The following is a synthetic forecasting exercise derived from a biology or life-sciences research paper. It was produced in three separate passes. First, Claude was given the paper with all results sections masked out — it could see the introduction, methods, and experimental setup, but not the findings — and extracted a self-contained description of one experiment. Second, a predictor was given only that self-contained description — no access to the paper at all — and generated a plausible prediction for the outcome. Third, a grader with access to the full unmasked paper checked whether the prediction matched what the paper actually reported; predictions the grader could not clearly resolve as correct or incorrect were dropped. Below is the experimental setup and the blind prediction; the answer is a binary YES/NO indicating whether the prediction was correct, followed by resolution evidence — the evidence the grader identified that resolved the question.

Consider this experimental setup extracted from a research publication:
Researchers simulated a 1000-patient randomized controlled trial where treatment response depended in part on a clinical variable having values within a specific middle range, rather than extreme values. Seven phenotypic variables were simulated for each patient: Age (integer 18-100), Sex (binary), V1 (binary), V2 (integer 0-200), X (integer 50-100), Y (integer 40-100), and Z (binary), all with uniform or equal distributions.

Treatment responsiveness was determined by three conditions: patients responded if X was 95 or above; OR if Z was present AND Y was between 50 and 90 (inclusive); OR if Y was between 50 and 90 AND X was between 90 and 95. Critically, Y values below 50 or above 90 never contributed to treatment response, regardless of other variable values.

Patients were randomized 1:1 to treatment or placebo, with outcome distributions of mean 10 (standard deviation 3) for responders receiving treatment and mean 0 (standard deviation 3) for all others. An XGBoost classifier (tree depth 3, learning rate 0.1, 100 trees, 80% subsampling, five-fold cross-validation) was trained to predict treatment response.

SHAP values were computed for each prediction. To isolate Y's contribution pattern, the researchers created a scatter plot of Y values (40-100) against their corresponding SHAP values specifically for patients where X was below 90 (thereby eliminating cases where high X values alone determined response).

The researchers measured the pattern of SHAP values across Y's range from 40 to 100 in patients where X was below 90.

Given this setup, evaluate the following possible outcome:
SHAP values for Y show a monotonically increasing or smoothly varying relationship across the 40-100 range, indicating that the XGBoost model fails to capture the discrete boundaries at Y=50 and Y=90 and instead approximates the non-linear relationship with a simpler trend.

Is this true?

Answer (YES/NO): NO